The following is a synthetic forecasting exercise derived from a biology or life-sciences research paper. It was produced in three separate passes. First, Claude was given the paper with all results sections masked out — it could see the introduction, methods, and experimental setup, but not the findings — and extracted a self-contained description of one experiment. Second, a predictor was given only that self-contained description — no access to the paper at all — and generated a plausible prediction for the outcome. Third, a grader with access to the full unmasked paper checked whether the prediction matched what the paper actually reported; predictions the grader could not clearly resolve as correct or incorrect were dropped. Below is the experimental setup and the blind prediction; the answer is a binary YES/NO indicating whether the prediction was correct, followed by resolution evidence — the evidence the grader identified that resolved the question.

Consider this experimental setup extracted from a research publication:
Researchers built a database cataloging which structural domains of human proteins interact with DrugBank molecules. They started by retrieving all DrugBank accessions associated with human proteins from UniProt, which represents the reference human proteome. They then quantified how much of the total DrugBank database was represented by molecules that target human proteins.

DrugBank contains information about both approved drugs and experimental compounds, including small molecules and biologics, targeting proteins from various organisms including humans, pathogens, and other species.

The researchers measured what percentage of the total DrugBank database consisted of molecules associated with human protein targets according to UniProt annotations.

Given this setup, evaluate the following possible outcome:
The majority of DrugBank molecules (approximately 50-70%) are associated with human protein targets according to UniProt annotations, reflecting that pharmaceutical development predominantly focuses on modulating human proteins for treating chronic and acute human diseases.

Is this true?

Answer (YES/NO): NO